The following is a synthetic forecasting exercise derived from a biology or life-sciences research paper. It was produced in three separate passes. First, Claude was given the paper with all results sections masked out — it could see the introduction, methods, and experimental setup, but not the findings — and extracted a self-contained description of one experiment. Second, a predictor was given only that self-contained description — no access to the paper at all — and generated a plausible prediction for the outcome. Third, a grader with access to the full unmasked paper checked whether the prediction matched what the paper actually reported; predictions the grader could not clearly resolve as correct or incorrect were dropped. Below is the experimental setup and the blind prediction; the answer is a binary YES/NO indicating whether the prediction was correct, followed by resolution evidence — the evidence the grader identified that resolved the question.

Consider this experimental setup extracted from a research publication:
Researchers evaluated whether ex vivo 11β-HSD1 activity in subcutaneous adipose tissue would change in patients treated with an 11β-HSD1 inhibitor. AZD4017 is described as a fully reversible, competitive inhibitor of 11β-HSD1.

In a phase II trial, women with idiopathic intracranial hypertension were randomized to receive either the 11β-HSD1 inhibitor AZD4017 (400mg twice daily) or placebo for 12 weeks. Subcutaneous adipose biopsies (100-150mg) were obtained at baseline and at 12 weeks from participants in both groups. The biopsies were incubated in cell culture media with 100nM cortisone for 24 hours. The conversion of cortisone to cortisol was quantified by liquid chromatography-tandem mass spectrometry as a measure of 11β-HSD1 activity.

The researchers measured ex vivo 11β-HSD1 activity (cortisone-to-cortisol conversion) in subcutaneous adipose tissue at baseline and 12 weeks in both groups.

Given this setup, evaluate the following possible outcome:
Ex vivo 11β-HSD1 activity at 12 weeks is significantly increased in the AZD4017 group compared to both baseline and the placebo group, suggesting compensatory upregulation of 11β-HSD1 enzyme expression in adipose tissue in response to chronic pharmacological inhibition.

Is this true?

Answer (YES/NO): NO